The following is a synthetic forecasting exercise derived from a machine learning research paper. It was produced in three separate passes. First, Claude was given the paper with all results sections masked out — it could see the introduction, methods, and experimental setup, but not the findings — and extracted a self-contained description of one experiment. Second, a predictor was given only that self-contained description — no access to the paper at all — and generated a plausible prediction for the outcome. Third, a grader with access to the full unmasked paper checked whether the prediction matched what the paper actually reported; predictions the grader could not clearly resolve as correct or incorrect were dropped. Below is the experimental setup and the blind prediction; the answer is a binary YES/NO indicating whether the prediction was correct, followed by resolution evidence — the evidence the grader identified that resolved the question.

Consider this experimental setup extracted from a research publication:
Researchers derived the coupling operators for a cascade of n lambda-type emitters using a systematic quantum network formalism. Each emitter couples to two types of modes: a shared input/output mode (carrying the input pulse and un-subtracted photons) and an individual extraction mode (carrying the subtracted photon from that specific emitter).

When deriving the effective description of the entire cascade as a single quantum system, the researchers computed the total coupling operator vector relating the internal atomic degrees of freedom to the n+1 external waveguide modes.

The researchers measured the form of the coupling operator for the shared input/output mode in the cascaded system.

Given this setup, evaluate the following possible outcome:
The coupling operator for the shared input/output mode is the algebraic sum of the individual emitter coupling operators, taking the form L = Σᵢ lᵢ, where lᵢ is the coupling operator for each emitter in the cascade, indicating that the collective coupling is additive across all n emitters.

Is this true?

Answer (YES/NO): YES